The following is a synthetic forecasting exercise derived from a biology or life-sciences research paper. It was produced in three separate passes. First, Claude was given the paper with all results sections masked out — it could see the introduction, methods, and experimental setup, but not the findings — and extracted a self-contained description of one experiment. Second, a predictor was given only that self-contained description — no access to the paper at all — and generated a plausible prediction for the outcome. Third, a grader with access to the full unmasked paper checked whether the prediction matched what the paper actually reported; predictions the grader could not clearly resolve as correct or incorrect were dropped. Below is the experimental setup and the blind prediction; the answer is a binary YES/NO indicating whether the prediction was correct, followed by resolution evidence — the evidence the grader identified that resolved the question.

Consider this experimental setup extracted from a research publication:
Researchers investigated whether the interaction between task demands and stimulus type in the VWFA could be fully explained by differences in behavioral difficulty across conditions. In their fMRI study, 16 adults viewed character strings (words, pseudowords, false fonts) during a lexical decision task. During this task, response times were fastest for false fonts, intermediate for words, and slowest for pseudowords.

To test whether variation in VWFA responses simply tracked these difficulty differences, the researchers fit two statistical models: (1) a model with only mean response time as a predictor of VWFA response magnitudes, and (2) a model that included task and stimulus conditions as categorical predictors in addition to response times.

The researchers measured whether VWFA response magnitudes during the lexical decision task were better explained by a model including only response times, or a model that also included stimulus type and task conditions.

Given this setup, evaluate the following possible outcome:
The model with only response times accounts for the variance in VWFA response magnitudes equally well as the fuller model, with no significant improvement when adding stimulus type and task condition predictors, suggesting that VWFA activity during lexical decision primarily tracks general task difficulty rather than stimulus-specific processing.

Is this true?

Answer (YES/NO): NO